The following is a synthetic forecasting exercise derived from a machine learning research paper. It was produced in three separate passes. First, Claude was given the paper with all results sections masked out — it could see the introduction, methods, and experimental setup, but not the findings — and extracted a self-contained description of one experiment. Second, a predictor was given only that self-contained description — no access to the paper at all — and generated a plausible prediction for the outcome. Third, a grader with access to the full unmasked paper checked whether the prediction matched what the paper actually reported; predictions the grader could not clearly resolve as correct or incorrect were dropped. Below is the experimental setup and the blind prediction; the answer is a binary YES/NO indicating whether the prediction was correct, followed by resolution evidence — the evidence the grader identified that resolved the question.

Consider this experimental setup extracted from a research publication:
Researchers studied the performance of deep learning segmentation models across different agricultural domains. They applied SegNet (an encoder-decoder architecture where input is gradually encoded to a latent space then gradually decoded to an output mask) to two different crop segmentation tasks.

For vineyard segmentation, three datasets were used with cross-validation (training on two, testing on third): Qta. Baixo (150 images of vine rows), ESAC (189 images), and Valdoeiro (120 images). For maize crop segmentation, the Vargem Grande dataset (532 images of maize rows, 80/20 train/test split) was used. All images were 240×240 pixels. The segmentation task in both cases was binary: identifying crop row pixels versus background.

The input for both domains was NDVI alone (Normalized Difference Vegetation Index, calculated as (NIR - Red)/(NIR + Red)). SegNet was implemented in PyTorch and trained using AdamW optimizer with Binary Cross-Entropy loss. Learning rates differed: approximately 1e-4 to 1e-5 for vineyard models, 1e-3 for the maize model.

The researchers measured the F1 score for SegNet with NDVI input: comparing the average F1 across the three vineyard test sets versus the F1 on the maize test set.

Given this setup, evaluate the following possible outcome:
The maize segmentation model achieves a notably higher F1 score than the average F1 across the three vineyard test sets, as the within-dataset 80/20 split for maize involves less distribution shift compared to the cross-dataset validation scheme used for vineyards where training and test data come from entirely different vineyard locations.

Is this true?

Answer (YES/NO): YES